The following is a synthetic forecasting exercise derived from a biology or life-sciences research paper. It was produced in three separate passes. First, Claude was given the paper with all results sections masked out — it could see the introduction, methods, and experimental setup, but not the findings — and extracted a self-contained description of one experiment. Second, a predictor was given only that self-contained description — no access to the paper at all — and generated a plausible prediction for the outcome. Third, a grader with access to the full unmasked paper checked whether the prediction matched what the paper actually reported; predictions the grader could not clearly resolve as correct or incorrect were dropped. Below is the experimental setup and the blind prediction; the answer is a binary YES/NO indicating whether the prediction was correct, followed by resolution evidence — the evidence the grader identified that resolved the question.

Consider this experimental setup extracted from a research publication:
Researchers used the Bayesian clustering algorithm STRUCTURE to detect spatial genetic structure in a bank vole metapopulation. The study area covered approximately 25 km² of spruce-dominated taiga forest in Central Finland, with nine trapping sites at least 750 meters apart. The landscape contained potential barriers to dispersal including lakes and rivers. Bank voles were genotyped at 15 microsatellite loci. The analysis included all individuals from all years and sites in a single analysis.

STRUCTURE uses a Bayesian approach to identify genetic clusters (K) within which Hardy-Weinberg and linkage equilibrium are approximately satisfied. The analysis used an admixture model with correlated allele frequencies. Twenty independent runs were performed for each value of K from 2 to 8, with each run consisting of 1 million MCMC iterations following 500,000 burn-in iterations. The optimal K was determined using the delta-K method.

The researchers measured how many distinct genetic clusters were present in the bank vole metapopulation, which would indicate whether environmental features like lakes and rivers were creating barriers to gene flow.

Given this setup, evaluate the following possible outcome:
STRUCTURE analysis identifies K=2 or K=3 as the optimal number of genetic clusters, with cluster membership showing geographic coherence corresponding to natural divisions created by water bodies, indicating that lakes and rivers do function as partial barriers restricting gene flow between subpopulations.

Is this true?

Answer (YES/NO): NO